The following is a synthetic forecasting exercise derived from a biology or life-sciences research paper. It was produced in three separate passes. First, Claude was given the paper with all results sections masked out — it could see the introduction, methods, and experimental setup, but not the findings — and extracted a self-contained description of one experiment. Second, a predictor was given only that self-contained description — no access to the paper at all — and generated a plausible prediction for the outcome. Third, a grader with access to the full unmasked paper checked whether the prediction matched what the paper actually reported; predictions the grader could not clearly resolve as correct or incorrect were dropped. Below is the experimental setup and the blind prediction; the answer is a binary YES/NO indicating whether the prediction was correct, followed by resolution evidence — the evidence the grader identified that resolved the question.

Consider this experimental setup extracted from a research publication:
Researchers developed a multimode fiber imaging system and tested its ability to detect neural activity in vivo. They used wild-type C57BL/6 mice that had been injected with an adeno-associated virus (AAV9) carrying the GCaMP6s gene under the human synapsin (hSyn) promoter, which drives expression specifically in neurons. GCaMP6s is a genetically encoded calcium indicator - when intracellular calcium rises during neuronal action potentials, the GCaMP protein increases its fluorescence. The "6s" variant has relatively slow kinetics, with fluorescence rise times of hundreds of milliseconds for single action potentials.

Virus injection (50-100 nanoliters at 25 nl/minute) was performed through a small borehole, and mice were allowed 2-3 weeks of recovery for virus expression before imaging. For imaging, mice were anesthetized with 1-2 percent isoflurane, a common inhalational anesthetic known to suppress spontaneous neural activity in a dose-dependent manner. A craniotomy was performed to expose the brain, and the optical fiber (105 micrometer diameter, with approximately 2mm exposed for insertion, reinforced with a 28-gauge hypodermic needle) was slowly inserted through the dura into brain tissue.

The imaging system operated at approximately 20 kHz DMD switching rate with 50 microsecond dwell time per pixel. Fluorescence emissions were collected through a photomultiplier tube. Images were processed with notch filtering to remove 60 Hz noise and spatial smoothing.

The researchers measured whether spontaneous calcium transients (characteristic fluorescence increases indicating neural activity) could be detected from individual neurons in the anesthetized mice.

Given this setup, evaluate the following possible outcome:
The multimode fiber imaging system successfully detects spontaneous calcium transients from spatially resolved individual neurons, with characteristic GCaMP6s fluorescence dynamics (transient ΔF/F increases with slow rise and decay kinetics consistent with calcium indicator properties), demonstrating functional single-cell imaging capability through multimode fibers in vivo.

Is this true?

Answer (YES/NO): YES